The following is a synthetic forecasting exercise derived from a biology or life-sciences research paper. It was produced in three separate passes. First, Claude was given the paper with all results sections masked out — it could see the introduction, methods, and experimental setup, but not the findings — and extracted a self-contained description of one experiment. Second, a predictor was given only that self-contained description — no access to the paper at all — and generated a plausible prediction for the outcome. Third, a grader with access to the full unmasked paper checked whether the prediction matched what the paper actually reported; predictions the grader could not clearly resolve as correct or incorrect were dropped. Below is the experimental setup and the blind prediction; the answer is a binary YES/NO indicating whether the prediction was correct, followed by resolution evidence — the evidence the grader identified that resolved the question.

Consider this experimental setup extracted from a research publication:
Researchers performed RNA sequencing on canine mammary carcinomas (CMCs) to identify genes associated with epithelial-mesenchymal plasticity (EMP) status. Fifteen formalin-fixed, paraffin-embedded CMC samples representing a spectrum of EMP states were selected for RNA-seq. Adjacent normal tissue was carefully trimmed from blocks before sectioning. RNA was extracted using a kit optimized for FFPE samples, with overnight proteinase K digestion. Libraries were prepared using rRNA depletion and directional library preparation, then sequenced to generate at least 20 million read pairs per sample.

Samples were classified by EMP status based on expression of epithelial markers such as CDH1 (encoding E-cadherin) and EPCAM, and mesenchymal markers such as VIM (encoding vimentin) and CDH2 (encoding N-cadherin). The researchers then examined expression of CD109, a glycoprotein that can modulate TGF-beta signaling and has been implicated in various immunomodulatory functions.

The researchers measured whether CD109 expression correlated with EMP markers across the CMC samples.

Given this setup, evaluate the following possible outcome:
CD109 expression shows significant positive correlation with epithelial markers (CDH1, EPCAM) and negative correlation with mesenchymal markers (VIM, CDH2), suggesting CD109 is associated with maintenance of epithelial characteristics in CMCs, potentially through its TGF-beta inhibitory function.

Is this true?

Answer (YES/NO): NO